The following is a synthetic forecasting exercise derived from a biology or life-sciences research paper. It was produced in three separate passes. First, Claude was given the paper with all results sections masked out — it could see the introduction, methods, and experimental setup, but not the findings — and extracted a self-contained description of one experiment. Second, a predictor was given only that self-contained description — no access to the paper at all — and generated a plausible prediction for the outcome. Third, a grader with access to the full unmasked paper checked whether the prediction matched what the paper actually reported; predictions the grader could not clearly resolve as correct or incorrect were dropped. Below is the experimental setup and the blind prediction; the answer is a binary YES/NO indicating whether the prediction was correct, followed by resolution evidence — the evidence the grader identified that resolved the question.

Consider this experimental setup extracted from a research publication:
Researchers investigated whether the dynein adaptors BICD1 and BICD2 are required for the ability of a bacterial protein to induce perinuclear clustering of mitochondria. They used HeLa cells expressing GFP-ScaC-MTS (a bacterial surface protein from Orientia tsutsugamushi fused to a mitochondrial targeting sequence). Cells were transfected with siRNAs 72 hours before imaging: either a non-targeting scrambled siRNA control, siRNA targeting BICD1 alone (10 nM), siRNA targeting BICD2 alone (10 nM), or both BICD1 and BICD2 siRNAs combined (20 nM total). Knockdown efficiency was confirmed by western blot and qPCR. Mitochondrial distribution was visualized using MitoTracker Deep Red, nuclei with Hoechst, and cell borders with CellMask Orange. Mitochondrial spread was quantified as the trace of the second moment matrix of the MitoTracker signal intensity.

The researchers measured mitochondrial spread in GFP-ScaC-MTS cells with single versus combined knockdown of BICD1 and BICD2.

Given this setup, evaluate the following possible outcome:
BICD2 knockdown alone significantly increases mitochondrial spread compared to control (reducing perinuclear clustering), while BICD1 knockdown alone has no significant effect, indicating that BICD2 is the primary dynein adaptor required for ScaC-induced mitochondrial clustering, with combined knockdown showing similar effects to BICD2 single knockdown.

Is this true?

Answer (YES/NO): YES